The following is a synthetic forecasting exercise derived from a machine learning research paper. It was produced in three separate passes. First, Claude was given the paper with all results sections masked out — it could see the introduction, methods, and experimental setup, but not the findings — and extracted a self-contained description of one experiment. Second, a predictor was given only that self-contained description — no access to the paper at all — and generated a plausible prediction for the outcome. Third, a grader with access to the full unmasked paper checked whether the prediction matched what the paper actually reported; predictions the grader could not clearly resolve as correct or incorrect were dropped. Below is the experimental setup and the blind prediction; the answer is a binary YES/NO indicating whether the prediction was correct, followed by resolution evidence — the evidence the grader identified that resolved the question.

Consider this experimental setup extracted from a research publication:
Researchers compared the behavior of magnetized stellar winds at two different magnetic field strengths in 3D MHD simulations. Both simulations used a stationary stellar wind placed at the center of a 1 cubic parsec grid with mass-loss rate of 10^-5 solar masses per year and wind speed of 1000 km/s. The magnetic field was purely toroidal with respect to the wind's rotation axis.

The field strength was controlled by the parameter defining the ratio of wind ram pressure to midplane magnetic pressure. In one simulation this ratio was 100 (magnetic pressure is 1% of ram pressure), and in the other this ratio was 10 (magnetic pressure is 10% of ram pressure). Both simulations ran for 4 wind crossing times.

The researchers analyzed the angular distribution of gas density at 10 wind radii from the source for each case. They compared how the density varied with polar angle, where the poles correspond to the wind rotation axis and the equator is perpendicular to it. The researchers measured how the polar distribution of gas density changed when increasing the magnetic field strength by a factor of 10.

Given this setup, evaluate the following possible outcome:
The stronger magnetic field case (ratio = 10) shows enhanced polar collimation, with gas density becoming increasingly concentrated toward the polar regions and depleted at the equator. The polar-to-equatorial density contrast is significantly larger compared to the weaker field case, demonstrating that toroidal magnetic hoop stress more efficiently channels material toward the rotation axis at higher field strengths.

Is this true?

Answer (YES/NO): YES